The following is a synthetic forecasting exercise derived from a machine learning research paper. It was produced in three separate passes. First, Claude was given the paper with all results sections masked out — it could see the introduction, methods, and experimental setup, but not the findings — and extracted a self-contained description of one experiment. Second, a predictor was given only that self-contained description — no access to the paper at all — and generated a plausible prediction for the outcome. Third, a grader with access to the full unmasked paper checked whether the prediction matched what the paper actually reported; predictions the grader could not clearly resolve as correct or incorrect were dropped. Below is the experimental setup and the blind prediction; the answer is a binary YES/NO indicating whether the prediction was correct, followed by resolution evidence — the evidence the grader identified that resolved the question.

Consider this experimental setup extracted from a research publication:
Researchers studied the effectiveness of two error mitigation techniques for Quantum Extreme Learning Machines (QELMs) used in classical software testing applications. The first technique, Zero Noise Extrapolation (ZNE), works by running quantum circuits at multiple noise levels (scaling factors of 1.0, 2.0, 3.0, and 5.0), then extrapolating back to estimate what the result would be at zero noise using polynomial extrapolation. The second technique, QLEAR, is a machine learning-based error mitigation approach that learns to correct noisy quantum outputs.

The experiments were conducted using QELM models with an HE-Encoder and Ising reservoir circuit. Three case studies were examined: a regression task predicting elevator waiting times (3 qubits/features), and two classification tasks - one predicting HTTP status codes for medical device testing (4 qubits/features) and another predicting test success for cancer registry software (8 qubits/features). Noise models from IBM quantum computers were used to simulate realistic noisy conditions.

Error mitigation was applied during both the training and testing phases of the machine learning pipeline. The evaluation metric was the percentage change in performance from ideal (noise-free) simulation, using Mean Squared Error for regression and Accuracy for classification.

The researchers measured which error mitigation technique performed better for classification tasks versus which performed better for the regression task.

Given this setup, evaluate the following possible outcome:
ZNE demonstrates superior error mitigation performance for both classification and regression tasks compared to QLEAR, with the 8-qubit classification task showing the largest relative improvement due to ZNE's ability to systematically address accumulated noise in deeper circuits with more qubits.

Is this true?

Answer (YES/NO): NO